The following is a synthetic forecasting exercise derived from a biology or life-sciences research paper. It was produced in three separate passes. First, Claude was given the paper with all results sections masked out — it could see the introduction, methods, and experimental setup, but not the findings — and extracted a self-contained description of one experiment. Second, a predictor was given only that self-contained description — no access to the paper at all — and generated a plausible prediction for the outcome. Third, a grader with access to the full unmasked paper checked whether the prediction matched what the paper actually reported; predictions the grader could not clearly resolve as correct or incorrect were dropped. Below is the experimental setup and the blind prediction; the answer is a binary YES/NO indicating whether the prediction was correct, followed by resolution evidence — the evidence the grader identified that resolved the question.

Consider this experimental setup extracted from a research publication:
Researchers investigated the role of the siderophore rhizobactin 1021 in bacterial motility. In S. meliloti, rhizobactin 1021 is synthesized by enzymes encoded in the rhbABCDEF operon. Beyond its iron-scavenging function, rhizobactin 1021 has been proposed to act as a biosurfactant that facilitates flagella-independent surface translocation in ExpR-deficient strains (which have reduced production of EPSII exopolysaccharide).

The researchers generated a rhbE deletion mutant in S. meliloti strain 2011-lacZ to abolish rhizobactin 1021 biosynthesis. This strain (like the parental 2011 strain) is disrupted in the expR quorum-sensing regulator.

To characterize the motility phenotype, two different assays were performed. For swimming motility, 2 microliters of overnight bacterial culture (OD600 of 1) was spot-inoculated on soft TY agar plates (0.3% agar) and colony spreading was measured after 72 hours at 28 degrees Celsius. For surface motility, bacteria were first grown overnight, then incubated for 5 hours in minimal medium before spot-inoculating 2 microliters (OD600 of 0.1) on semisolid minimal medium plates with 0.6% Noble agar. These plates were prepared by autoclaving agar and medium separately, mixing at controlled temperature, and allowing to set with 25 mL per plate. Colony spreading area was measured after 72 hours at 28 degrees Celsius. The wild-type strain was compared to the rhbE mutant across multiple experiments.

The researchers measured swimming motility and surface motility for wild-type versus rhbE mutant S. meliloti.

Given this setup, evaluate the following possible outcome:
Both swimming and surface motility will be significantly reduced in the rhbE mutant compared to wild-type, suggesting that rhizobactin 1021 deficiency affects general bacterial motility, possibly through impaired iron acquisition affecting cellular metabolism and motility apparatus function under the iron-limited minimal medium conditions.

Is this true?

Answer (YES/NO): NO